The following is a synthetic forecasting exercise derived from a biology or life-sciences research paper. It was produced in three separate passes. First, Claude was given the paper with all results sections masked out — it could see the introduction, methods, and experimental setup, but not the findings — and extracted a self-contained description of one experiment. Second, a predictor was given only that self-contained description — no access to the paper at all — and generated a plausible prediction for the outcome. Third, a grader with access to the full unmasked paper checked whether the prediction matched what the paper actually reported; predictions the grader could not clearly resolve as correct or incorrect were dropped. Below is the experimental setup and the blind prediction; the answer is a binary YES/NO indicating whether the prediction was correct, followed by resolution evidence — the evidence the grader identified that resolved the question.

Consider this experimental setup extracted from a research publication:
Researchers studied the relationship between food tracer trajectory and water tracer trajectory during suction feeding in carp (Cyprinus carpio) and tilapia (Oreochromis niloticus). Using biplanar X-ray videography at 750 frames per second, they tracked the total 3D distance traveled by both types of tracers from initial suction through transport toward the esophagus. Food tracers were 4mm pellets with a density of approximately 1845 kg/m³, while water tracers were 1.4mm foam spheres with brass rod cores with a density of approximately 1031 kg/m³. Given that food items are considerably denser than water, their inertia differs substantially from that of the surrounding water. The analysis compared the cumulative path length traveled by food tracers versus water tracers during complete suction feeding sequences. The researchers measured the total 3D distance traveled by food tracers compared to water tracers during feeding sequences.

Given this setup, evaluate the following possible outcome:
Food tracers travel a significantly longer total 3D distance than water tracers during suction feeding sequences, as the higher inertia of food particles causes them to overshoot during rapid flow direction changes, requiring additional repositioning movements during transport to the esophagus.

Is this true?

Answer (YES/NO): NO